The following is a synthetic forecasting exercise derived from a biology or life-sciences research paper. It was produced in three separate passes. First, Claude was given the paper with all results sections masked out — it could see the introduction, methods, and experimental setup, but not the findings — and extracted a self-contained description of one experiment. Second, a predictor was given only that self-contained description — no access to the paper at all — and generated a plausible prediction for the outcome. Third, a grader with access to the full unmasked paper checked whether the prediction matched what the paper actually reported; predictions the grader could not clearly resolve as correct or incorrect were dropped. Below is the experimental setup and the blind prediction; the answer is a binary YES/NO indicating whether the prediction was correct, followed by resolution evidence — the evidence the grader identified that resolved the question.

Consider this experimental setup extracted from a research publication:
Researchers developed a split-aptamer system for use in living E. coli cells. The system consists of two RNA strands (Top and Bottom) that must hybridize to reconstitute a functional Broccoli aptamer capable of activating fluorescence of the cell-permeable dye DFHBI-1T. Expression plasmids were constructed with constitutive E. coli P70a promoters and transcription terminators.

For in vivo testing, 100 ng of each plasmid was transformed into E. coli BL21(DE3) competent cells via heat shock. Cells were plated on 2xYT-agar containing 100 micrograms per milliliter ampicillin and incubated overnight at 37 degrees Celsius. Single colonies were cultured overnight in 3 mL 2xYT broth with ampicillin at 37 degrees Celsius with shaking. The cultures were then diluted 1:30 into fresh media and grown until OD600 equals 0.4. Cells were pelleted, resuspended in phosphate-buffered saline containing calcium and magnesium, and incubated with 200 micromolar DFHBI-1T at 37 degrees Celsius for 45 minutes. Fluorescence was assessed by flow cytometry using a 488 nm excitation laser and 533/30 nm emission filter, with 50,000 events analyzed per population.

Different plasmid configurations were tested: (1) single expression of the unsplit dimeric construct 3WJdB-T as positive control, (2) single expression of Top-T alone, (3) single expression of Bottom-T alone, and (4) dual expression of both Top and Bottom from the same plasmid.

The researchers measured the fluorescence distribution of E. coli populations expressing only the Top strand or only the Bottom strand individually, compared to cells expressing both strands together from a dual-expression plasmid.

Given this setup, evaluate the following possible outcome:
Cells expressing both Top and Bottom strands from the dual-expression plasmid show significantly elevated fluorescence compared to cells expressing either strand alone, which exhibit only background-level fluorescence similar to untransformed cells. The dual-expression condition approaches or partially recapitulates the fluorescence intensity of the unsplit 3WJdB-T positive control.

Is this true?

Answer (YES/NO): YES